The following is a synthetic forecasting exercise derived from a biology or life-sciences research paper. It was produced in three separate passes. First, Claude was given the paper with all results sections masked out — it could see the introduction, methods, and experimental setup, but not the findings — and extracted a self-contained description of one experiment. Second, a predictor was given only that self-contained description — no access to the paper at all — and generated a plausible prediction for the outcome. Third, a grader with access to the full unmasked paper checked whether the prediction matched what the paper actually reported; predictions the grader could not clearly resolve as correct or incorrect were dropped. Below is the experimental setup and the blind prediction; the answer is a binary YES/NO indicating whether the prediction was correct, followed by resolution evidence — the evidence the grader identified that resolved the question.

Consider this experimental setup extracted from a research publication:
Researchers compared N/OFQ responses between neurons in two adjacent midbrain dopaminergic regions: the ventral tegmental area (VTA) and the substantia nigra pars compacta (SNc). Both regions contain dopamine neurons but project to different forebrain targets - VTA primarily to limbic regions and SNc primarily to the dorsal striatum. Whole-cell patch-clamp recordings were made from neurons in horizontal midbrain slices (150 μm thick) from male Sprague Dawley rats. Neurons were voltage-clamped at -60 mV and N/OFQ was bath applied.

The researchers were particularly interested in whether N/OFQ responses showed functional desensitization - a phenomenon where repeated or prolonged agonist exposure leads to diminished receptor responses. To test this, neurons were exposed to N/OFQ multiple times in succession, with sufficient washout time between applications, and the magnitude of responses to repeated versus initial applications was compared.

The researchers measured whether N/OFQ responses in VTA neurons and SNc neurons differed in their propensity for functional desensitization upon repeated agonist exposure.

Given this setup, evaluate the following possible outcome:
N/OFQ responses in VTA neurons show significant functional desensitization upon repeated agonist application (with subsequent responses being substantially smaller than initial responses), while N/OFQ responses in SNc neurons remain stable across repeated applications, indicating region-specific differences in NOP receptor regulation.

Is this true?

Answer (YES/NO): YES